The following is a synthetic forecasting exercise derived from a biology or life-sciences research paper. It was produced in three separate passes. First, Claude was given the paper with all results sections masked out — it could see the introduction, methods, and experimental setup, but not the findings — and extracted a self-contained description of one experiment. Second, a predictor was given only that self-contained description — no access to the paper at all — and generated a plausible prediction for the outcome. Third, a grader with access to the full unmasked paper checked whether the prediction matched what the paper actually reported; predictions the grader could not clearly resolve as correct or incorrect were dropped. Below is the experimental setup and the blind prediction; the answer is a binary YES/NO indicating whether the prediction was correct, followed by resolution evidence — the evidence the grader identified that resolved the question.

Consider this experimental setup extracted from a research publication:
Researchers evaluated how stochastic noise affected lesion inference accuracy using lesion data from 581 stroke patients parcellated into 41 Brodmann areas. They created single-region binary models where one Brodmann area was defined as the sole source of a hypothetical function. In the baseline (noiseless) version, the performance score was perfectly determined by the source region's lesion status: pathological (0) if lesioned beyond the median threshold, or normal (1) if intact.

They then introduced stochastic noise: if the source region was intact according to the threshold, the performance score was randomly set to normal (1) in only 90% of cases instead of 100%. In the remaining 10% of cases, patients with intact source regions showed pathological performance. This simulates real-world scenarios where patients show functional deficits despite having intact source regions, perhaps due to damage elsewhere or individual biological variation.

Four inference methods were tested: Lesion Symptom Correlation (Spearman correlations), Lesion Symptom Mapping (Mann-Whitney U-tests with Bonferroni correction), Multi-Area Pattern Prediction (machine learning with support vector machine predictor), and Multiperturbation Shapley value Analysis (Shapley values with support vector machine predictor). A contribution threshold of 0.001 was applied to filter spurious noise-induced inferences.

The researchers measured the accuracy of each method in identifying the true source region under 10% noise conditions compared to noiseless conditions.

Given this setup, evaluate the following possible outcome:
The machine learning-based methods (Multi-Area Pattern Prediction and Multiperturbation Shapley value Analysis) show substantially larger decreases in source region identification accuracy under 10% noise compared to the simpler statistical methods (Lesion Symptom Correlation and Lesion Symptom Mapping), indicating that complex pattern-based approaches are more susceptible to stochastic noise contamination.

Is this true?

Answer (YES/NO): NO